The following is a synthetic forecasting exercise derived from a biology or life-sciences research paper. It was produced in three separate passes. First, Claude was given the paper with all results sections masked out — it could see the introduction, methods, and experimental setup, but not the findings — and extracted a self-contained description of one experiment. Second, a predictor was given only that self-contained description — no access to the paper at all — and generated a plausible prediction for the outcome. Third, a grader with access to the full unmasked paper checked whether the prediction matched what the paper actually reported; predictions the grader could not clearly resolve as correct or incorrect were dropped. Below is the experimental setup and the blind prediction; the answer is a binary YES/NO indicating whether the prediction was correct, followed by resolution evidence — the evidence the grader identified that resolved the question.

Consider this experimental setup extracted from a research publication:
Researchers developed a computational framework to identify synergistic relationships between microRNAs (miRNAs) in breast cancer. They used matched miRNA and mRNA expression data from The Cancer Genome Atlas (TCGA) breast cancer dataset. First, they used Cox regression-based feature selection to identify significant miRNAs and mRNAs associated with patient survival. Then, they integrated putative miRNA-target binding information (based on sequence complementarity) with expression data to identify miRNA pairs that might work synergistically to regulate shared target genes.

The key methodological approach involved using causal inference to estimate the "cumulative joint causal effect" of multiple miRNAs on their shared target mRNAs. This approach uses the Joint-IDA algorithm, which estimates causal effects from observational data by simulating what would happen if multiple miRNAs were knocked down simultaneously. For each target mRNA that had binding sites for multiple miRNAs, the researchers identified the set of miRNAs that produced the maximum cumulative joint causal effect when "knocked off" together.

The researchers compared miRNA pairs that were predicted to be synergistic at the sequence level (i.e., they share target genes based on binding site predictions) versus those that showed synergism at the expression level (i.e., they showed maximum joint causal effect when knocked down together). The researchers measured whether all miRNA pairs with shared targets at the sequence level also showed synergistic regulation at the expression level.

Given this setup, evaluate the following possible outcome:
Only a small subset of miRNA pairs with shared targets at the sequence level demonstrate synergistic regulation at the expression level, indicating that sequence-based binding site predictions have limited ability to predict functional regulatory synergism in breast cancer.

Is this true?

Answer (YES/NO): NO